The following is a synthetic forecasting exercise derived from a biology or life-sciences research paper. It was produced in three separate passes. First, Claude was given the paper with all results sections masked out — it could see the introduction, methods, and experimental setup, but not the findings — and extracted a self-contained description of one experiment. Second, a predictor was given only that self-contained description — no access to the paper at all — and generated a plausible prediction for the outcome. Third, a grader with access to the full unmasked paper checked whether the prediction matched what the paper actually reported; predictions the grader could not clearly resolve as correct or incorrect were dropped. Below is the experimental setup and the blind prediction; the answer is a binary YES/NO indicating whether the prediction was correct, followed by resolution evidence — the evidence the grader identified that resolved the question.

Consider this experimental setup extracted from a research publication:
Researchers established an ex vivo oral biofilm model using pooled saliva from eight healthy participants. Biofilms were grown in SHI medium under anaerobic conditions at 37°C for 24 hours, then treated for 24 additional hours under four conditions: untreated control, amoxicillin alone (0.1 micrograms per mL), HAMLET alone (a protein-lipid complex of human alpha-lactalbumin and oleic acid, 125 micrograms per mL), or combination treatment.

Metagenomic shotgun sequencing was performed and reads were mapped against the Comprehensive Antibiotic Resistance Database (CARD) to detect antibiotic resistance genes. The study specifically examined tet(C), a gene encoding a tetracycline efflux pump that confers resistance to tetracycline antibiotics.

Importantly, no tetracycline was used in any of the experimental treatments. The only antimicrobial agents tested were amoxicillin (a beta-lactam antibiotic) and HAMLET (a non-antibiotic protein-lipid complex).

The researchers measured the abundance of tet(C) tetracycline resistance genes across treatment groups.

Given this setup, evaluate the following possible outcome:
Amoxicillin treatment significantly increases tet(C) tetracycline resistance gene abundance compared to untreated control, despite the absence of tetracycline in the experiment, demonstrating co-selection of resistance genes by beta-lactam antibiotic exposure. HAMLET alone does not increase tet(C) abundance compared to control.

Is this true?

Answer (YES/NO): NO